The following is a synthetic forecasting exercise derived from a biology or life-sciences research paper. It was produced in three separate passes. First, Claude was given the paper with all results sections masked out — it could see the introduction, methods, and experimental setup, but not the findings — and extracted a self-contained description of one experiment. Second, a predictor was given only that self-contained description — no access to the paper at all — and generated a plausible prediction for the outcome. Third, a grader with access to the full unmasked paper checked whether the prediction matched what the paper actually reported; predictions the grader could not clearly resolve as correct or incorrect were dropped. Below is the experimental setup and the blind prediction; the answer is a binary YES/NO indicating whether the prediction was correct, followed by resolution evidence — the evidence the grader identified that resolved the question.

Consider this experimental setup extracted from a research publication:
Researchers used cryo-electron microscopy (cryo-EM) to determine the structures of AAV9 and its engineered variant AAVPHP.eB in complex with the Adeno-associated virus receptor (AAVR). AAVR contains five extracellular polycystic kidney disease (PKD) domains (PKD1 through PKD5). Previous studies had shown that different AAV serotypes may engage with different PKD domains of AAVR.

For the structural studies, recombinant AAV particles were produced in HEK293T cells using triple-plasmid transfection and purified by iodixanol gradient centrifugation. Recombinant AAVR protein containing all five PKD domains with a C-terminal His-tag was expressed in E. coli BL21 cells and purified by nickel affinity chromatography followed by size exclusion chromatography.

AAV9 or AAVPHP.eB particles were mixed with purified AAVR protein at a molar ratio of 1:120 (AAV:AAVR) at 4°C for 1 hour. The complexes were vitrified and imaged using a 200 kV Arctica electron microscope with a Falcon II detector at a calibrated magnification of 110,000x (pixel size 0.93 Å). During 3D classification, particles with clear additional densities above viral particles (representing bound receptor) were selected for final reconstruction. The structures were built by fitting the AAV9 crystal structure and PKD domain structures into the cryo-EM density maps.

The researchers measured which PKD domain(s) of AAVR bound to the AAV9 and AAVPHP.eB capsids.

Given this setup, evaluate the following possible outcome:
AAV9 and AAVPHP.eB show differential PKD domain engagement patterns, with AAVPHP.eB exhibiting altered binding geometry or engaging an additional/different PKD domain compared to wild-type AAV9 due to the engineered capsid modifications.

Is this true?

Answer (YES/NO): NO